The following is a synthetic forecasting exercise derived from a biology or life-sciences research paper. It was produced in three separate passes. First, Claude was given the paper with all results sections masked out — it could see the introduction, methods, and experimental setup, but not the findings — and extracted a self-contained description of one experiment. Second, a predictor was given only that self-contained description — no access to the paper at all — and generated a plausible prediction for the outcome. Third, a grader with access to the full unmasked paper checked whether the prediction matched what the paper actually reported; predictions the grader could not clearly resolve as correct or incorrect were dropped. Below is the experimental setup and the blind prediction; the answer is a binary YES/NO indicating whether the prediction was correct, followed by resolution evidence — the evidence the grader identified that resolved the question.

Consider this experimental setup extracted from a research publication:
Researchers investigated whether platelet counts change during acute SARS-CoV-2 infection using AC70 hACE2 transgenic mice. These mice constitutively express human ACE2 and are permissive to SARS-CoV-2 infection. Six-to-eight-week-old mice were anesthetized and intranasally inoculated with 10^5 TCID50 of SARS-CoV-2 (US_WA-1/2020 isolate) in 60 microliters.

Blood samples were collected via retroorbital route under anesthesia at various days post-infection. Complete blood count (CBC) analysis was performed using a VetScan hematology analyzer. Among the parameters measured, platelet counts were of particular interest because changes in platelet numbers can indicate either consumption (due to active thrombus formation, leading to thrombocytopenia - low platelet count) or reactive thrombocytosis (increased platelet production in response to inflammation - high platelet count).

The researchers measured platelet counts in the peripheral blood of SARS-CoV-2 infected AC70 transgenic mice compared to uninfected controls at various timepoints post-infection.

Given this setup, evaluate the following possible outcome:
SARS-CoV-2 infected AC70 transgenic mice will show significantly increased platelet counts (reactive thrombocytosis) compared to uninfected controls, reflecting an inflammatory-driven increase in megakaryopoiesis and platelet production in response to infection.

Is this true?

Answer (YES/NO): YES